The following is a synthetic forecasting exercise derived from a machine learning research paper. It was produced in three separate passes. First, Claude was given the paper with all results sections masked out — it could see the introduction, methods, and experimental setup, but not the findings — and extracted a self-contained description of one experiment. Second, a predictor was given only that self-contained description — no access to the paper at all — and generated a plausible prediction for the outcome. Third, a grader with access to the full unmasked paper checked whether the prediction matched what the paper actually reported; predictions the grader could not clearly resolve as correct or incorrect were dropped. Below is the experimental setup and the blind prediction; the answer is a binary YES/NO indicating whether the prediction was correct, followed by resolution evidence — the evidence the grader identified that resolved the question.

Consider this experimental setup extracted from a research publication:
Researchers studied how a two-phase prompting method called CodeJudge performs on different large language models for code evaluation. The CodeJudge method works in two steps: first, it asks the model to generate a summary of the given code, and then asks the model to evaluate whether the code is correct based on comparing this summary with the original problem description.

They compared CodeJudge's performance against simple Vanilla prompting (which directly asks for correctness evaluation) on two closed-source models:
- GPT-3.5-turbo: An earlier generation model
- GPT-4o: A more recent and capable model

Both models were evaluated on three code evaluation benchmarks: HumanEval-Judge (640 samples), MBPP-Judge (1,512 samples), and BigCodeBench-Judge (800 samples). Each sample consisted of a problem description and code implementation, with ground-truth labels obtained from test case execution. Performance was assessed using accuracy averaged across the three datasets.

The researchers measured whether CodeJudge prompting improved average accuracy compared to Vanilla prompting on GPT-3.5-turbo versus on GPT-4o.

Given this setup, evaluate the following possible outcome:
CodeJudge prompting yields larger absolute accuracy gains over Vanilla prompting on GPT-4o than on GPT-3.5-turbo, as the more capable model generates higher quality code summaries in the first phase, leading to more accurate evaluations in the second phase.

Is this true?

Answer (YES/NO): YES